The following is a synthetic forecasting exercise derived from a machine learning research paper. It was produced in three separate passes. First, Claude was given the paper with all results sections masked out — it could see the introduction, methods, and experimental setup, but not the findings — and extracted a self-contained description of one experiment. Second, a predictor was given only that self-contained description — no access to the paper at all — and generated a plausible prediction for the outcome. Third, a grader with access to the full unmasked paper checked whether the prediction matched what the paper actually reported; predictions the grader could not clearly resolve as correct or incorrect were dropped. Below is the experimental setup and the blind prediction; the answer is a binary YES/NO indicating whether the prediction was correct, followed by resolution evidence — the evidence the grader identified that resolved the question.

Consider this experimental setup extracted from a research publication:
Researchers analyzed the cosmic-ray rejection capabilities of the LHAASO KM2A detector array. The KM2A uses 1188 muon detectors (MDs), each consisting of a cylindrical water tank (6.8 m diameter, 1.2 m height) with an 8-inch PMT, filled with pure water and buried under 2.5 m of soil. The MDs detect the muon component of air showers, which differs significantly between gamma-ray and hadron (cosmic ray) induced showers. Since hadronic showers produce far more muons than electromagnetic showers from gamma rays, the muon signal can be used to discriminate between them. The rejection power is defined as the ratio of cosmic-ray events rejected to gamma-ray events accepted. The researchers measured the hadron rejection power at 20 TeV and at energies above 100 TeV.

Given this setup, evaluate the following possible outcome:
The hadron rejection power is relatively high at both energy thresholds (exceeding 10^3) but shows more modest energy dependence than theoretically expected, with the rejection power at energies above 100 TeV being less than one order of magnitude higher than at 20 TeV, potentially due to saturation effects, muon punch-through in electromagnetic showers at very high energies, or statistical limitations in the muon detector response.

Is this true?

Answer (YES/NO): NO